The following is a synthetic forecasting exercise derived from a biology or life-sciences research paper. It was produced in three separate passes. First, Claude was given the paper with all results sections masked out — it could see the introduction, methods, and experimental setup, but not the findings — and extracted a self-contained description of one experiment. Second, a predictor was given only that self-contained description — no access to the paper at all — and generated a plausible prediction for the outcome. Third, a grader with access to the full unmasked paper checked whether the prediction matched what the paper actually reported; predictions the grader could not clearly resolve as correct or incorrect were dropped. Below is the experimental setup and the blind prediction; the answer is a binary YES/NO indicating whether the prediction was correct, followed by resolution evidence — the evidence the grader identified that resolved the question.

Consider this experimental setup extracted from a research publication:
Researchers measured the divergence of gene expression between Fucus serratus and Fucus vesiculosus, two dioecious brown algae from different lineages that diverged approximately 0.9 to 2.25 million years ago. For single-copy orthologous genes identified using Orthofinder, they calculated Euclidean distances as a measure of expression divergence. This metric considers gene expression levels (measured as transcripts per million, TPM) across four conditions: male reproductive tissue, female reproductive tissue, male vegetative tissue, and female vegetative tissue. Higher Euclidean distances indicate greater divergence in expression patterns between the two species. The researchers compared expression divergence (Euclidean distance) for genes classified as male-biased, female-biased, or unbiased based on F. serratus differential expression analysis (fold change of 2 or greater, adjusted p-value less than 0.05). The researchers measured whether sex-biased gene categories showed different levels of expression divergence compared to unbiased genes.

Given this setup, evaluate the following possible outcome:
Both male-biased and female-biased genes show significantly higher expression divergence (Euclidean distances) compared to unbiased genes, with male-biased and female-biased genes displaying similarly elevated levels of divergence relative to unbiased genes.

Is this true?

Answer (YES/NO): NO